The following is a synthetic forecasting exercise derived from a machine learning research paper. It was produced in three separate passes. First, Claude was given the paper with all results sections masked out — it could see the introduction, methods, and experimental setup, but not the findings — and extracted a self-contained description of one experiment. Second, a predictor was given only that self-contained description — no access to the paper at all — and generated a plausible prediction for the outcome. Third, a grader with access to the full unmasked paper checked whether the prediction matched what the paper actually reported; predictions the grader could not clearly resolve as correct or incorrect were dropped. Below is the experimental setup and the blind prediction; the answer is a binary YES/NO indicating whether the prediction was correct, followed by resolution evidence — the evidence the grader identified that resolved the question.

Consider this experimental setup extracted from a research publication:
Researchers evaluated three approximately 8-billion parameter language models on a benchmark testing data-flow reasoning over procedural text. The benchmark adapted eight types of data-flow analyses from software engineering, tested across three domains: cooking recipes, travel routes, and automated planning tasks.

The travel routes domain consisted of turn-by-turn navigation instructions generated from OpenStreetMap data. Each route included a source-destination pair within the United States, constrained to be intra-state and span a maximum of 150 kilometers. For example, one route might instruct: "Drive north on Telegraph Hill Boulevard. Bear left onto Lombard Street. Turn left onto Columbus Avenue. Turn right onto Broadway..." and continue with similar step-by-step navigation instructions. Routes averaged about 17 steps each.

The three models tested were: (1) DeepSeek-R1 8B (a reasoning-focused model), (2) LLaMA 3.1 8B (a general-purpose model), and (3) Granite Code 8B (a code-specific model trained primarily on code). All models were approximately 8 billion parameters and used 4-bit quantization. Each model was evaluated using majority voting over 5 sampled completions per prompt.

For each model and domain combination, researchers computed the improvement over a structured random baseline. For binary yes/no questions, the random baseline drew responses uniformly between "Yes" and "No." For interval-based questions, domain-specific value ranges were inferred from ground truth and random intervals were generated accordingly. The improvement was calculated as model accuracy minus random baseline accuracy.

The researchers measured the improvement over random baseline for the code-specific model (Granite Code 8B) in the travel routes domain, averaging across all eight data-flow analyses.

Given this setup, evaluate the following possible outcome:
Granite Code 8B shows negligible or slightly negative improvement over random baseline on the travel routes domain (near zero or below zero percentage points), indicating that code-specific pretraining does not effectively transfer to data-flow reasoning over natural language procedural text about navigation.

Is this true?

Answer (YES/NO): YES